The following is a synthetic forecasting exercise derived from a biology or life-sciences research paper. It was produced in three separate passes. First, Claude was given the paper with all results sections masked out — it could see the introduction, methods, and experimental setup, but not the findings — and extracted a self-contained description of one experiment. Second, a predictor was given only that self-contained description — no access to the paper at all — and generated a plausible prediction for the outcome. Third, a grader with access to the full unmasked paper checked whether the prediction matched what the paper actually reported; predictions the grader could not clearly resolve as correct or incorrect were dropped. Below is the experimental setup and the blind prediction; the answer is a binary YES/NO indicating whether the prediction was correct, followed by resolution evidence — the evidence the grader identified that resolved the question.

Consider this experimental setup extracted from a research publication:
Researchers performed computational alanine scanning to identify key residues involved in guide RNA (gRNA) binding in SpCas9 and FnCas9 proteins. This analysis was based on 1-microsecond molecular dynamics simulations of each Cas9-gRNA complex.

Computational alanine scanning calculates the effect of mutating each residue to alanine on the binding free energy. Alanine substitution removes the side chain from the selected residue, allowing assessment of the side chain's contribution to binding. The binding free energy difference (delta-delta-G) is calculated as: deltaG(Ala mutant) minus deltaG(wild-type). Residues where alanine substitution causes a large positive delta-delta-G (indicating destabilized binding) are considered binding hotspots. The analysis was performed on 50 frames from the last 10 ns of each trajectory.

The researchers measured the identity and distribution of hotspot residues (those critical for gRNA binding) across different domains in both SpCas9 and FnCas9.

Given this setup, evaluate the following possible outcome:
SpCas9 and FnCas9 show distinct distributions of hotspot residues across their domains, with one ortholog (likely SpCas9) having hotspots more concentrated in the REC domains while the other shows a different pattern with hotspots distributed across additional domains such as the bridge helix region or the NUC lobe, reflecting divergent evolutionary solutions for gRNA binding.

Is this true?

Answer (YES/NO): NO